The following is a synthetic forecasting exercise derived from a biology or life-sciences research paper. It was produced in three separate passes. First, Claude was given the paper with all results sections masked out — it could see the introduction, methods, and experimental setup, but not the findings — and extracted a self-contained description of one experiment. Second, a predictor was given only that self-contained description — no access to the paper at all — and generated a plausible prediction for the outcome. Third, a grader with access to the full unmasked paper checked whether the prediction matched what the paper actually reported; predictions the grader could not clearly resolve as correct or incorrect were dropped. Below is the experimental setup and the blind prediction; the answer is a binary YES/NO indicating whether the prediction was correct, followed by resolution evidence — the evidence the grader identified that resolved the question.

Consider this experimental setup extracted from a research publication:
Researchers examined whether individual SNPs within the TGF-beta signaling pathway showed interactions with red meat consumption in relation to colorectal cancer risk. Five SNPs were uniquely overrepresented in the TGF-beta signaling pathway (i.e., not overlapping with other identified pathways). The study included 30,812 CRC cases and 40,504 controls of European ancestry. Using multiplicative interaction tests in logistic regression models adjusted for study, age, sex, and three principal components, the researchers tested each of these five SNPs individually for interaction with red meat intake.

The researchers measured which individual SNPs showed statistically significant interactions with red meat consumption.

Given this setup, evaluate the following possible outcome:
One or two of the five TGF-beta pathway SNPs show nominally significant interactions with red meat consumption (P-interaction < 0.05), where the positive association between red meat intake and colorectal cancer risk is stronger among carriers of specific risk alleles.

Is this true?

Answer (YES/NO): NO